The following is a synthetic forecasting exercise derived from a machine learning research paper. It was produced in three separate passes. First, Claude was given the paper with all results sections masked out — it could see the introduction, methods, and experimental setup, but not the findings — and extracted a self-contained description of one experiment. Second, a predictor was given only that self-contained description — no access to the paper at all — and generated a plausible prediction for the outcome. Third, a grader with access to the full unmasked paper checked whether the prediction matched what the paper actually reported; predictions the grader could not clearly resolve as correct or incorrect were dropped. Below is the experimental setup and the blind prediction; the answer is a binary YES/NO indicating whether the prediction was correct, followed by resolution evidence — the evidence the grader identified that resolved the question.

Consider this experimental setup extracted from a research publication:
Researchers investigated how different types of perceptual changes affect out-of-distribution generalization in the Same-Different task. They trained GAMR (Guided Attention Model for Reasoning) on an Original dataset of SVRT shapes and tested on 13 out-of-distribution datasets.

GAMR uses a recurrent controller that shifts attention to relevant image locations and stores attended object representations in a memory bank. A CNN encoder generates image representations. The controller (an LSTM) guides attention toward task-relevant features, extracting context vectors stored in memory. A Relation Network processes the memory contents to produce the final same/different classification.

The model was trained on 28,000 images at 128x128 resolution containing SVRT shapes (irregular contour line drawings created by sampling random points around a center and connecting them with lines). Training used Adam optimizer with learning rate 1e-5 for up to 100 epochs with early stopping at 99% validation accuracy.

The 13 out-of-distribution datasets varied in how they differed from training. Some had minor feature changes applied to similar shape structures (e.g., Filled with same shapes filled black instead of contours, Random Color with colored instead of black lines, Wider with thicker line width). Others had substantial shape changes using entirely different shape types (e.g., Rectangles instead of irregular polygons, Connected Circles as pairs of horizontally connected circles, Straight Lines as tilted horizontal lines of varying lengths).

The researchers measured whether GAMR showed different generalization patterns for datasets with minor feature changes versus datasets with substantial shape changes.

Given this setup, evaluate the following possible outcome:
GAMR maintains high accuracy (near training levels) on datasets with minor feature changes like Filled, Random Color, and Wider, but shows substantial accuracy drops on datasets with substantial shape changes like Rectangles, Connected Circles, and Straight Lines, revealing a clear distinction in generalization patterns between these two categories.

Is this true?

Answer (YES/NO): NO